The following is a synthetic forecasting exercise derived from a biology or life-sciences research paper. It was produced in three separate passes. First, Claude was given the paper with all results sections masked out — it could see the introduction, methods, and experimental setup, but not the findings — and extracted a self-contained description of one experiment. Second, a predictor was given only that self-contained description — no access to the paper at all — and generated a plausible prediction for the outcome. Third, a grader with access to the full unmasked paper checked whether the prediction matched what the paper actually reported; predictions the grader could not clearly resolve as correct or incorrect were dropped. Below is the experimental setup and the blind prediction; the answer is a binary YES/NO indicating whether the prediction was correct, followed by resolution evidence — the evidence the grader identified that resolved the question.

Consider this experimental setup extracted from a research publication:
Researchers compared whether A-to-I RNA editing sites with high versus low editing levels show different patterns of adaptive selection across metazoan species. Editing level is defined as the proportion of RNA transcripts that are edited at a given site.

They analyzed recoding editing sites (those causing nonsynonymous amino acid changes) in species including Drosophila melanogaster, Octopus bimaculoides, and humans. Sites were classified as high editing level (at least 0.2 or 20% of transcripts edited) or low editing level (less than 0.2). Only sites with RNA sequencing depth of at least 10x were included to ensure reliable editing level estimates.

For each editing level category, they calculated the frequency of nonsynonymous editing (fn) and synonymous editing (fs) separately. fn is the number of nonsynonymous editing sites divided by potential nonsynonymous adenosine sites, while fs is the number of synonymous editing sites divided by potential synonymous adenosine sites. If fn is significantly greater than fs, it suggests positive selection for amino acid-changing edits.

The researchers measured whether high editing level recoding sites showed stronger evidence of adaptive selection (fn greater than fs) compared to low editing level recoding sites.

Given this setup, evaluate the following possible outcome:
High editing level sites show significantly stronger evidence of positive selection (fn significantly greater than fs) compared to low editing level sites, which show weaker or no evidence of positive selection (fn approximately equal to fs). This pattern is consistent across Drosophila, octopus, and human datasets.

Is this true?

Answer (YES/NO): NO